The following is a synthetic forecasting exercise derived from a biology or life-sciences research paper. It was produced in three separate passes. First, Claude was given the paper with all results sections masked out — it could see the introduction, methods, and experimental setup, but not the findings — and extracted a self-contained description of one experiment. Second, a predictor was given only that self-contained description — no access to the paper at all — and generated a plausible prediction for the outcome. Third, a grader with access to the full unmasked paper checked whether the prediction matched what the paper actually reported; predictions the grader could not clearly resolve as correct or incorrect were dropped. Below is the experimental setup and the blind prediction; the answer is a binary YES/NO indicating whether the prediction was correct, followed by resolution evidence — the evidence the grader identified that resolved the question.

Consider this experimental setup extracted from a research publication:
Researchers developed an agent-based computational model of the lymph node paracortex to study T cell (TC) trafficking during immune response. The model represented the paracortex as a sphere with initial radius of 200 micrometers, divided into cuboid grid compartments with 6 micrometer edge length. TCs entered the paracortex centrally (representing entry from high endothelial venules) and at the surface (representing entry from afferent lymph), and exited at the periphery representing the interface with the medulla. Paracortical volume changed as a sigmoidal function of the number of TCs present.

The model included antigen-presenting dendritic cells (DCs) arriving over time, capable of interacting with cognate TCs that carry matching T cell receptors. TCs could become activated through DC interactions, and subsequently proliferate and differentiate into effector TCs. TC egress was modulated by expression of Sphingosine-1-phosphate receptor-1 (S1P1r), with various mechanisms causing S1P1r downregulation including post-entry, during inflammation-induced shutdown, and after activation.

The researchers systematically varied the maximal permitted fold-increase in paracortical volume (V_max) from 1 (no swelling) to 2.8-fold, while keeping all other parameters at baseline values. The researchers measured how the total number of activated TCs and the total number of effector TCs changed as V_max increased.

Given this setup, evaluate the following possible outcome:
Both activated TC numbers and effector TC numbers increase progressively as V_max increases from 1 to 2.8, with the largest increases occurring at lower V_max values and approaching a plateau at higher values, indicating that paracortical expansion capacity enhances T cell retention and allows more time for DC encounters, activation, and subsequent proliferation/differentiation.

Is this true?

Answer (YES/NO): NO